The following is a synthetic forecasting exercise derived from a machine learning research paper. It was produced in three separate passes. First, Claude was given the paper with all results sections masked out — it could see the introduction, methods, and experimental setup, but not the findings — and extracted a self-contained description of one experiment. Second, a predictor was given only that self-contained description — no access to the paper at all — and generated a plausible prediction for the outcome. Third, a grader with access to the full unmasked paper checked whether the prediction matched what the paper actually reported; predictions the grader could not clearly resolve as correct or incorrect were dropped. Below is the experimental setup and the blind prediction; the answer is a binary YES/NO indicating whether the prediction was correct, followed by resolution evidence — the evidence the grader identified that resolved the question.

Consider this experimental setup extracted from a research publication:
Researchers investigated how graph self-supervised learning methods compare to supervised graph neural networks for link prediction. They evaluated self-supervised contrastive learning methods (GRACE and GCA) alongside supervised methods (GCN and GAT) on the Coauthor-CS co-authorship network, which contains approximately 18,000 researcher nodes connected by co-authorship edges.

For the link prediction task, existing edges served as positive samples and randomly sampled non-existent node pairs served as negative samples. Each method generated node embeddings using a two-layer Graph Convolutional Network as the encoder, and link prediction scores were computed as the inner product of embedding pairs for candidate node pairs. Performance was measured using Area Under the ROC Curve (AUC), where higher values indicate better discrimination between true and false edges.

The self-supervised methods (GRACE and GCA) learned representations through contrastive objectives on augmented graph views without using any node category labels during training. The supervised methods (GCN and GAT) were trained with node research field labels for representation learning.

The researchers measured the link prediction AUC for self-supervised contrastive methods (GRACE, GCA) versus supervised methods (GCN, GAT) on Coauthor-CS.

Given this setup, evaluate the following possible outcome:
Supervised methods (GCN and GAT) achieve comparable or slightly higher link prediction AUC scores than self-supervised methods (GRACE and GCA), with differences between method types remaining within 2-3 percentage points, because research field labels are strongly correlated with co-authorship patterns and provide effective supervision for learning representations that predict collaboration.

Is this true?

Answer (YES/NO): NO